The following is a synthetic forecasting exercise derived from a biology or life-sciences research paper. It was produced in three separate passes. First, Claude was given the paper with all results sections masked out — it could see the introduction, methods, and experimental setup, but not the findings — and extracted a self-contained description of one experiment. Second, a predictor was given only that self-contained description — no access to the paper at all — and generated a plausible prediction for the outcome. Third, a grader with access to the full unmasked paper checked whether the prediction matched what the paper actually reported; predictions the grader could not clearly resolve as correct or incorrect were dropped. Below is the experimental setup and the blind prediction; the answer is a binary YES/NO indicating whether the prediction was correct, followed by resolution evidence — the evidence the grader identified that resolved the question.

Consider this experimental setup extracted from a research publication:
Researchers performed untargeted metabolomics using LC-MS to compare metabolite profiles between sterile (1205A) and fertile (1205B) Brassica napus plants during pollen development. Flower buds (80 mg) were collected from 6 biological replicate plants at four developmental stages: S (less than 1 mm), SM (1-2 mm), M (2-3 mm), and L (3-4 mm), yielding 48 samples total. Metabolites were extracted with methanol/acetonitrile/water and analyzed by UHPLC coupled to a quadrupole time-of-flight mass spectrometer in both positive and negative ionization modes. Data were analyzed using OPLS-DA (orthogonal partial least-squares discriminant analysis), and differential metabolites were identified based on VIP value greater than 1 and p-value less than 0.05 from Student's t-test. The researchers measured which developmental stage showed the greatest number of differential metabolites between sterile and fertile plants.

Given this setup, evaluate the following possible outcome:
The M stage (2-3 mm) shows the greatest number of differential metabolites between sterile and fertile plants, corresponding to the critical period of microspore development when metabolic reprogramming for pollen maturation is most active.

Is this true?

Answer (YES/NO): YES